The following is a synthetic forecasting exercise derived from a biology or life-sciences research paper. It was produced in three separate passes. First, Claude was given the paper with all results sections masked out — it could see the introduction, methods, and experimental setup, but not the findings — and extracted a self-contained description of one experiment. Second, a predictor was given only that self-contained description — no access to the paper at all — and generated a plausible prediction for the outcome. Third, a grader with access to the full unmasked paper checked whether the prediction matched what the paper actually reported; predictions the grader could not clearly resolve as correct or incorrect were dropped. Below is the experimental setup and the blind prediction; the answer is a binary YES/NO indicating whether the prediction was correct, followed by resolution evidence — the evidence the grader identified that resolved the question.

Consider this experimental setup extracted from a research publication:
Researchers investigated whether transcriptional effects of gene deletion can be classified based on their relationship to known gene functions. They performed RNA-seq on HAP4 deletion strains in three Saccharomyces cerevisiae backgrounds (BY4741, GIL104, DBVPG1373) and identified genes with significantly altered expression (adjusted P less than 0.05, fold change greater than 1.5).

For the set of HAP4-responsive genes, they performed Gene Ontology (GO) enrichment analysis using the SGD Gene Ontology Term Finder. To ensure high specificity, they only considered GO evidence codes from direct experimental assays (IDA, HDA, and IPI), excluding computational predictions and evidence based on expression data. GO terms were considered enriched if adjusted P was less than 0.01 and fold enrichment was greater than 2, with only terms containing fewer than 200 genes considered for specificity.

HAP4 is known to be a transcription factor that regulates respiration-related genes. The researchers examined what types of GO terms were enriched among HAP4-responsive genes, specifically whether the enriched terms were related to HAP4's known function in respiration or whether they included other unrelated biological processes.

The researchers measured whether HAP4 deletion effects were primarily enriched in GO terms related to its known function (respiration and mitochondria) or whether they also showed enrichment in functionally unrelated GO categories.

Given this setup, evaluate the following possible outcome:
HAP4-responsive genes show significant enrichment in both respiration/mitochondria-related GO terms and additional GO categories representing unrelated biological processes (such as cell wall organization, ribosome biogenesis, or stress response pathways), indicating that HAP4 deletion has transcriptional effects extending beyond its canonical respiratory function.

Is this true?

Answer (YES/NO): NO